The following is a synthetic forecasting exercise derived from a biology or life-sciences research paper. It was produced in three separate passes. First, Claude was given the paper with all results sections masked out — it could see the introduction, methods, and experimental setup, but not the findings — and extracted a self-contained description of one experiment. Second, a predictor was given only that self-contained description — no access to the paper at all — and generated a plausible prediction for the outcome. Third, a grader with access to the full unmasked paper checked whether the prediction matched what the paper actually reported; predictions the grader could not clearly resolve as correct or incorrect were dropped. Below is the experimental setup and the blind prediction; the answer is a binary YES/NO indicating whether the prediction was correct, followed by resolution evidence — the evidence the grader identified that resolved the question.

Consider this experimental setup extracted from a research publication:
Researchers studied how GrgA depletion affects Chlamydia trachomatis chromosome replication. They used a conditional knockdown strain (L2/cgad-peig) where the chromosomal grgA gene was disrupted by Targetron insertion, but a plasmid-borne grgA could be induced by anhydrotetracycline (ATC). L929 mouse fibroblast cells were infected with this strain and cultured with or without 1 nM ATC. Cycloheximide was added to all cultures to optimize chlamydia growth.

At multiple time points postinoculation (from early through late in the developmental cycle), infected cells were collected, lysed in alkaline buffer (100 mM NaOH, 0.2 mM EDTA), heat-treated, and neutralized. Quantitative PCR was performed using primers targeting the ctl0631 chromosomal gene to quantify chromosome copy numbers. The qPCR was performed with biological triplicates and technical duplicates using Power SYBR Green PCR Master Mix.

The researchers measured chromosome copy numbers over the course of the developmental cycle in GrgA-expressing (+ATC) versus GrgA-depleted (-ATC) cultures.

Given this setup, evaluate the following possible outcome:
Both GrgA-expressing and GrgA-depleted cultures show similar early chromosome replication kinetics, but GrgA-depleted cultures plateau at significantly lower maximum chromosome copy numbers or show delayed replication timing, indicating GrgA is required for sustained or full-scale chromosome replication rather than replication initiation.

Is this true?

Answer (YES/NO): NO